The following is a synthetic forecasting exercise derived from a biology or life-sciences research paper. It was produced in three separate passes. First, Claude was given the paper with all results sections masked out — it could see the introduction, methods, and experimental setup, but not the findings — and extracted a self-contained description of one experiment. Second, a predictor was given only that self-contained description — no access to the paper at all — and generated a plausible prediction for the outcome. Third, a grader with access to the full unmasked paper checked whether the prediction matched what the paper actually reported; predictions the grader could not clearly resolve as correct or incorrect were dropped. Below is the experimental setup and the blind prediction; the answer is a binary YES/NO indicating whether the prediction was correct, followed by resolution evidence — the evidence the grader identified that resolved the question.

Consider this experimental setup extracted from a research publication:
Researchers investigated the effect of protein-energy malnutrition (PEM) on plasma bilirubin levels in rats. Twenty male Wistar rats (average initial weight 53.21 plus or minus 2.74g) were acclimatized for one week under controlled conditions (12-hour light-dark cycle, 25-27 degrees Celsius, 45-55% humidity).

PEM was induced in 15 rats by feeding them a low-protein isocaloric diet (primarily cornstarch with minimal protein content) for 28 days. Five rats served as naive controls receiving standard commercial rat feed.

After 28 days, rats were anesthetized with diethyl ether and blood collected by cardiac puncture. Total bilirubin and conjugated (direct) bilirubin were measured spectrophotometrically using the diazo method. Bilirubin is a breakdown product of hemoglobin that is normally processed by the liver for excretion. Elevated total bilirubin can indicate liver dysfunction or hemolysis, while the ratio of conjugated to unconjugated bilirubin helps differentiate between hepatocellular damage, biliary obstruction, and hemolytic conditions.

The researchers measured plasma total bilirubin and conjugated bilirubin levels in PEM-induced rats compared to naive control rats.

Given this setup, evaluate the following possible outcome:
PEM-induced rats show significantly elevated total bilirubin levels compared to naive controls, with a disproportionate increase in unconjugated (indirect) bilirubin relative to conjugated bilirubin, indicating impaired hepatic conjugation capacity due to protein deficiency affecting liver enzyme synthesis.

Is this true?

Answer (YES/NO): NO